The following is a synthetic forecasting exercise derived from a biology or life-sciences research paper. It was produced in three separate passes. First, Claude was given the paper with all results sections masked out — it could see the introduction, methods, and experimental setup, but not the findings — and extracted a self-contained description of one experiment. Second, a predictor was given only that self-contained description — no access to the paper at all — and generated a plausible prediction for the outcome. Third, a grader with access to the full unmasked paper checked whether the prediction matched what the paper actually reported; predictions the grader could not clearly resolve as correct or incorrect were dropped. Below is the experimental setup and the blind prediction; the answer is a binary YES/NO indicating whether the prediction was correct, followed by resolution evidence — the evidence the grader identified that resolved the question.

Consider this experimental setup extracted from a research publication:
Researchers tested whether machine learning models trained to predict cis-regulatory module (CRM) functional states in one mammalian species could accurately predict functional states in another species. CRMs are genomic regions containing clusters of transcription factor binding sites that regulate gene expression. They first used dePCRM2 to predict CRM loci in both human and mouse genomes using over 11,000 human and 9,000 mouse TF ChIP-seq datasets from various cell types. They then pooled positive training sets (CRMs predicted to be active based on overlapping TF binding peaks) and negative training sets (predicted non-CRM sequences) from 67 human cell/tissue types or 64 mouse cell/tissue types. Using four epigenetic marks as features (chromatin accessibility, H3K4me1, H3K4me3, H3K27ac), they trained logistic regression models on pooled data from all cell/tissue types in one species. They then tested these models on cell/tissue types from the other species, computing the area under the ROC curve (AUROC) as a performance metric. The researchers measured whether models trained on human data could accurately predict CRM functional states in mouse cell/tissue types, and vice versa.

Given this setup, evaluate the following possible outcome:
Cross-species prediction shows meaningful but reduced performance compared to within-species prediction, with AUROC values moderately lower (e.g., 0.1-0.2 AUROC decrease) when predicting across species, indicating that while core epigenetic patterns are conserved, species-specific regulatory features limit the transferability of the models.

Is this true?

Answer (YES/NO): NO